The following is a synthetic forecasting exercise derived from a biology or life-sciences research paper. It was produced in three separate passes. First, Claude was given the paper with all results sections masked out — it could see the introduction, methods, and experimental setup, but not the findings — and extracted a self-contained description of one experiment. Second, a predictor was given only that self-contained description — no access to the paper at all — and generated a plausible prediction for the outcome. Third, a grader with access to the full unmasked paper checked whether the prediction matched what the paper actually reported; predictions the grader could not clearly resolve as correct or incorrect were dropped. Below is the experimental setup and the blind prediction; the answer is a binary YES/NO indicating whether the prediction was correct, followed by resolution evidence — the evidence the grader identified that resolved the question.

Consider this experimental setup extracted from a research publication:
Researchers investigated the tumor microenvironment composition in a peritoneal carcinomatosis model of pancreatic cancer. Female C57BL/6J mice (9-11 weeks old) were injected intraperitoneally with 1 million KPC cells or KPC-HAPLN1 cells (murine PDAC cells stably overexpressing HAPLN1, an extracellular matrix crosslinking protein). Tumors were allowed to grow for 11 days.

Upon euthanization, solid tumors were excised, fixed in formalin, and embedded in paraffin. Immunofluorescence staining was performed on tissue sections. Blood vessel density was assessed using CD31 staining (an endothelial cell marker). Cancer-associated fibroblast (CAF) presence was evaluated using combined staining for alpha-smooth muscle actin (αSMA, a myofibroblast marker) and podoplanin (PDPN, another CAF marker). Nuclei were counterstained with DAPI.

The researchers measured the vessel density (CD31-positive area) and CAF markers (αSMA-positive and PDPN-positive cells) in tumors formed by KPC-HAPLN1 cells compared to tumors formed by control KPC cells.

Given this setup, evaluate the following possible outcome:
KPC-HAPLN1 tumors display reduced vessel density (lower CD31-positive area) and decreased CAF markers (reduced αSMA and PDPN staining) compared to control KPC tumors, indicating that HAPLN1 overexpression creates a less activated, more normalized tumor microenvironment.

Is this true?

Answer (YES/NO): NO